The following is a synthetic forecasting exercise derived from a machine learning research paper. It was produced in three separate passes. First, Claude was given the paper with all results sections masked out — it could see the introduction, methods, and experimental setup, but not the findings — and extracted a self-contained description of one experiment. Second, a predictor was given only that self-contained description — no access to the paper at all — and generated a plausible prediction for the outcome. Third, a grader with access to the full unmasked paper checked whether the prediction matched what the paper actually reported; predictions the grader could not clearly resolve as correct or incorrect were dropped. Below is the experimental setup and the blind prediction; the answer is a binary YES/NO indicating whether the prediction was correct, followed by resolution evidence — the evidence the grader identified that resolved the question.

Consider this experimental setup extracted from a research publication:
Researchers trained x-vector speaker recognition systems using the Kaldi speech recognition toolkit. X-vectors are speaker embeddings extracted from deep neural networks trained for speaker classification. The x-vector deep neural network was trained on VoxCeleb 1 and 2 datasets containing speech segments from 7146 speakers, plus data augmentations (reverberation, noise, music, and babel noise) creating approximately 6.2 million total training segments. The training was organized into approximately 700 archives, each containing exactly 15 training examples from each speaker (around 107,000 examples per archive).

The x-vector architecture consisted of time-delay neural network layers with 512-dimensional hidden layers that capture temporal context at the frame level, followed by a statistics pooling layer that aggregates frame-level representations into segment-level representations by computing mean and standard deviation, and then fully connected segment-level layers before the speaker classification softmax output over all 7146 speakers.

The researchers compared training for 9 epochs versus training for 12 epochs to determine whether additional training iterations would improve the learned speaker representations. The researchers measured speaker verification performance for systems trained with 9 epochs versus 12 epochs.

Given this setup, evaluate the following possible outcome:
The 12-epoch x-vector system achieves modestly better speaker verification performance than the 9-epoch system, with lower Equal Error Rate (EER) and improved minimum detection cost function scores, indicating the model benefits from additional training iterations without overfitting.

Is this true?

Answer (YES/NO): NO